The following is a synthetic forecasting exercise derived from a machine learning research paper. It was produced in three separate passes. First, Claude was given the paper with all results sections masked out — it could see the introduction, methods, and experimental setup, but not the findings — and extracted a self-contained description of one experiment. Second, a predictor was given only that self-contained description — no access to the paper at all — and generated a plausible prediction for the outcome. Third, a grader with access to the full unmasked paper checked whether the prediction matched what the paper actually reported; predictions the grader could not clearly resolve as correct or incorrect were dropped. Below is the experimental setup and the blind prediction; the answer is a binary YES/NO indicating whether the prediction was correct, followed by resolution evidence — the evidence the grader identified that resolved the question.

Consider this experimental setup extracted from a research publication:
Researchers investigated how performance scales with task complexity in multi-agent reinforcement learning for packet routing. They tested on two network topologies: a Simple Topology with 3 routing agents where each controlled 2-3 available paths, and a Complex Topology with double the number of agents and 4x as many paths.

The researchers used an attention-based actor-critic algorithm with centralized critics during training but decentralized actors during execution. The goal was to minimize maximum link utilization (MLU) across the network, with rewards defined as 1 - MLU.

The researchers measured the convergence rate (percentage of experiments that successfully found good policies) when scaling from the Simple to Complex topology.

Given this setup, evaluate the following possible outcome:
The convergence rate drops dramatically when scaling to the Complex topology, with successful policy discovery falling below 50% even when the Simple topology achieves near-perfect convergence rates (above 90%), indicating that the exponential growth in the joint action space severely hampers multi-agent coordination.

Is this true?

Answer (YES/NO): NO